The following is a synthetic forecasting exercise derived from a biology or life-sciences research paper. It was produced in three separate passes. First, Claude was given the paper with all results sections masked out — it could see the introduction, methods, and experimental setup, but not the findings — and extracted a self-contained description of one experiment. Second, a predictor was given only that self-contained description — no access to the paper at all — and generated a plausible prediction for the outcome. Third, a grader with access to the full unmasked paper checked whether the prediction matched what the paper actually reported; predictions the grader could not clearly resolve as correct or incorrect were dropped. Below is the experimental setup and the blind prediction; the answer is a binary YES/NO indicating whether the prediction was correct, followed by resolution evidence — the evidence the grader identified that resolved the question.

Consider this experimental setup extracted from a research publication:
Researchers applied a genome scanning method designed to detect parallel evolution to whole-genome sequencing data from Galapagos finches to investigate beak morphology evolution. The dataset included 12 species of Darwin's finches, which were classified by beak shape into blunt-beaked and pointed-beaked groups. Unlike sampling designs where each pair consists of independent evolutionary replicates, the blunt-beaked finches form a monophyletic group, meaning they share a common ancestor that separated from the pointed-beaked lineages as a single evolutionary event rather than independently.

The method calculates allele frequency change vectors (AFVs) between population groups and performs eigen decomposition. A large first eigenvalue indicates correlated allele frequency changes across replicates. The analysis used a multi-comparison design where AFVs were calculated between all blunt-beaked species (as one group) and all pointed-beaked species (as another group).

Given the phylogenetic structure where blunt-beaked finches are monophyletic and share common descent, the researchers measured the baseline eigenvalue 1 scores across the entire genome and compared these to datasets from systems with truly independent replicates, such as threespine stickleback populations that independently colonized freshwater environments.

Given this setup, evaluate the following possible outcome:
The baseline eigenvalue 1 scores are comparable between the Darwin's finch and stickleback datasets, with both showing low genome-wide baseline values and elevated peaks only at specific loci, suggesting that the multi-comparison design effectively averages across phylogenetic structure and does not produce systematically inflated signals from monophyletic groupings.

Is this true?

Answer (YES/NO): NO